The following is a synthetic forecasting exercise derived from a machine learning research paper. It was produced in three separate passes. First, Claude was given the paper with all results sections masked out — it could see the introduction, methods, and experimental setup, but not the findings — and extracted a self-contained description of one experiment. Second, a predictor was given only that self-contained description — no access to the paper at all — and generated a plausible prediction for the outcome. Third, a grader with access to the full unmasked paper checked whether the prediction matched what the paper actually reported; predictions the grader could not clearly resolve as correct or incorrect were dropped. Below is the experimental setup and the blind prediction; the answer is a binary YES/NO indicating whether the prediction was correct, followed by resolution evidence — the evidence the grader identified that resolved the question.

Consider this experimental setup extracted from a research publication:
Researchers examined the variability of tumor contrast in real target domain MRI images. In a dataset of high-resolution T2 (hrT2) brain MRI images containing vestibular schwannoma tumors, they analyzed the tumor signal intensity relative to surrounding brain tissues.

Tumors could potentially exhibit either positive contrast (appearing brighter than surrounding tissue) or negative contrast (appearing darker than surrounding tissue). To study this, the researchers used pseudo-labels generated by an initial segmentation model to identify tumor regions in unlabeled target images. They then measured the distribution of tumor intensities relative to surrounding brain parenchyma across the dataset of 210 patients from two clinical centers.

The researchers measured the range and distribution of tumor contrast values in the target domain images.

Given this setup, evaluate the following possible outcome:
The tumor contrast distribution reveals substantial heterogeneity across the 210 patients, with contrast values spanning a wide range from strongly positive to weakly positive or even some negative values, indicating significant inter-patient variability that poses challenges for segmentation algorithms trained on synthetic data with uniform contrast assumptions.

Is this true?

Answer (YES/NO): YES